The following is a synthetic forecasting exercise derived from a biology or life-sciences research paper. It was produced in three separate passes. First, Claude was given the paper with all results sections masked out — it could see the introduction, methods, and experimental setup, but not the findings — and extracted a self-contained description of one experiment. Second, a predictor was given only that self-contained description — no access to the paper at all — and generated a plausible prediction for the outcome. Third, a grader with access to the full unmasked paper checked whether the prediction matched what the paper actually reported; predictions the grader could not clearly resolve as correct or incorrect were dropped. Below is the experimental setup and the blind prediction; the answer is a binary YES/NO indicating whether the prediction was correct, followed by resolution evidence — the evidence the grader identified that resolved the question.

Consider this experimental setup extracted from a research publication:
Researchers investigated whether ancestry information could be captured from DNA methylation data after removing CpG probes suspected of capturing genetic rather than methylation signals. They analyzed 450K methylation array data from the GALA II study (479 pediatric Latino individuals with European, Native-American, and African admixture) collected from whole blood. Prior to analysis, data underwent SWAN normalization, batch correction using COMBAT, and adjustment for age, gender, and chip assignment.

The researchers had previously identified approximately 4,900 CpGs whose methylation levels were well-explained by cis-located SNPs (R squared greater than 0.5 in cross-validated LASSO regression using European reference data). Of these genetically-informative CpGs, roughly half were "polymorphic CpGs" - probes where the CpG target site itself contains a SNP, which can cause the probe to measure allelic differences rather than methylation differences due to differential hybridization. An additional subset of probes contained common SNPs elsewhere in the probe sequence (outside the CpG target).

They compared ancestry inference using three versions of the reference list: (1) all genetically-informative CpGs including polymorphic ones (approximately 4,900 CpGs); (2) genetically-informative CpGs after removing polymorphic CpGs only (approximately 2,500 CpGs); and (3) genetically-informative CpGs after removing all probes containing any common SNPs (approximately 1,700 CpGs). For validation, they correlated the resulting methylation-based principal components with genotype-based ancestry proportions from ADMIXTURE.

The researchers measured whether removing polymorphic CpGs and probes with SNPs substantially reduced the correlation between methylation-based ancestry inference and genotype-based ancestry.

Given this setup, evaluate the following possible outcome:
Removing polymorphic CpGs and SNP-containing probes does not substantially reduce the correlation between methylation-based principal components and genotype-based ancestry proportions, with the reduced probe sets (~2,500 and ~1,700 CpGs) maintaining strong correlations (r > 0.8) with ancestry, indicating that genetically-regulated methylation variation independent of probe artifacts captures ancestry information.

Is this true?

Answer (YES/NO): NO